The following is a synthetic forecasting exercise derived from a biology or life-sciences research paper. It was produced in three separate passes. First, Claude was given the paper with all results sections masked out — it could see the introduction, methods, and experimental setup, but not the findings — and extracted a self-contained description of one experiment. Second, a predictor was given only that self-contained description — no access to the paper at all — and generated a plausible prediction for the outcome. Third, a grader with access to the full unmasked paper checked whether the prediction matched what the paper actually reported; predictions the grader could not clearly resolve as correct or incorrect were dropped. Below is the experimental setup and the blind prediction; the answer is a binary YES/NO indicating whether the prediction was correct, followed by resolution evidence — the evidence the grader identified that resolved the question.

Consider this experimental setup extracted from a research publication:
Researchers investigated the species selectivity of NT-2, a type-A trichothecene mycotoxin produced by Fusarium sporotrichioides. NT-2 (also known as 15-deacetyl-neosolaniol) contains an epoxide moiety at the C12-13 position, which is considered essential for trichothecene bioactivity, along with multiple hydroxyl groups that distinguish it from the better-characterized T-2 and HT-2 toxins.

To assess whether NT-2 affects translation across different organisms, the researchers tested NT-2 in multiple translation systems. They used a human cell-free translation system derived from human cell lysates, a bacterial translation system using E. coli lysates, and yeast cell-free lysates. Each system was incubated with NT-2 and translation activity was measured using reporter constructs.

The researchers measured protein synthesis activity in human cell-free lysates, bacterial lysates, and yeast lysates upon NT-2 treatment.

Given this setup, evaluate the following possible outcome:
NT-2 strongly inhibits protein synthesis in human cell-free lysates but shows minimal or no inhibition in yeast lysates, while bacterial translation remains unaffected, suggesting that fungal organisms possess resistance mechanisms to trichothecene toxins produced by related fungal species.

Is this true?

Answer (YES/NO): NO